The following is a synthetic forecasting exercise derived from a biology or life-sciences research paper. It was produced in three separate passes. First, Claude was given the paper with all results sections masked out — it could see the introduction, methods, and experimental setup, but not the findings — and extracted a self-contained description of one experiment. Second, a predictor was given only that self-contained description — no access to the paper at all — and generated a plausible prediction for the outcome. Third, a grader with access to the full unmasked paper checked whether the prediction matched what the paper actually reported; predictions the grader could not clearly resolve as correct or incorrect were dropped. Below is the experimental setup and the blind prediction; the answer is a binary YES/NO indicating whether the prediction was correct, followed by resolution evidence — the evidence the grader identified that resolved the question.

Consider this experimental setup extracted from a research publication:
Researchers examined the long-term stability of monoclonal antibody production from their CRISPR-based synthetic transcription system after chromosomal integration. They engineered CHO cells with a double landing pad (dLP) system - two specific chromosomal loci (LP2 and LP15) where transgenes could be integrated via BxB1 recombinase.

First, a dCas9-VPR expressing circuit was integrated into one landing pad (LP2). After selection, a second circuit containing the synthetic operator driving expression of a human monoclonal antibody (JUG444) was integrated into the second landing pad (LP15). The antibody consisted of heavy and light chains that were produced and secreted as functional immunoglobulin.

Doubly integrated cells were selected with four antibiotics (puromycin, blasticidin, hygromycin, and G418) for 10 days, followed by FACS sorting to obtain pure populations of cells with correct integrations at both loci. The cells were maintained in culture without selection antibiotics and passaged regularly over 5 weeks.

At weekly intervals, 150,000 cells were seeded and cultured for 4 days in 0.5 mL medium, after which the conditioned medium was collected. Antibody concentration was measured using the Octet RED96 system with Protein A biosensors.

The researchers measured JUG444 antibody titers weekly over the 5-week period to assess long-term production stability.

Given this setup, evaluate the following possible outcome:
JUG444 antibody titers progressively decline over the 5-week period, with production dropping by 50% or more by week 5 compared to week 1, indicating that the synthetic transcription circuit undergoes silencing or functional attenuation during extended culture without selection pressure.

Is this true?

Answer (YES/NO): NO